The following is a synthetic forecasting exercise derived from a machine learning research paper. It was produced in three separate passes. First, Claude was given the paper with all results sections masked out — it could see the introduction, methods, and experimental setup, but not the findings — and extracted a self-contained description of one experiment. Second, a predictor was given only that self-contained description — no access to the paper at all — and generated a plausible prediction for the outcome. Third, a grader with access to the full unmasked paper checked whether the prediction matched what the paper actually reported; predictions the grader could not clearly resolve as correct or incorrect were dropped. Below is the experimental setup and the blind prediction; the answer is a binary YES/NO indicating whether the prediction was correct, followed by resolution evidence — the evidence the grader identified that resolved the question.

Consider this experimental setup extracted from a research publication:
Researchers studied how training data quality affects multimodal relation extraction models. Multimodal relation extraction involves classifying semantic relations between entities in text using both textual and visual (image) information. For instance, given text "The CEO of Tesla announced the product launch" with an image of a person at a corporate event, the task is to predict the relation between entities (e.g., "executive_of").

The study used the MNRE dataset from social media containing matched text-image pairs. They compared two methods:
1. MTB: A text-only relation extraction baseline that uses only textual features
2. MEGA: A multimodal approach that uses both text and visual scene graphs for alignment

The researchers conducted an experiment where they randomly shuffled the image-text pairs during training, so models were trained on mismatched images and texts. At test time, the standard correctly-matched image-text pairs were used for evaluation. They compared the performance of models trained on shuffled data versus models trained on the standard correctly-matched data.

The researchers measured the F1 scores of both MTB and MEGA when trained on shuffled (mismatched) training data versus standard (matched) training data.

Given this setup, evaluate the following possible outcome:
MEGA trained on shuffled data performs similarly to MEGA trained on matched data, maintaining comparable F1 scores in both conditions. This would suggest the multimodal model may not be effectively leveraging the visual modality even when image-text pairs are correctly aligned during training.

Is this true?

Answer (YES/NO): YES